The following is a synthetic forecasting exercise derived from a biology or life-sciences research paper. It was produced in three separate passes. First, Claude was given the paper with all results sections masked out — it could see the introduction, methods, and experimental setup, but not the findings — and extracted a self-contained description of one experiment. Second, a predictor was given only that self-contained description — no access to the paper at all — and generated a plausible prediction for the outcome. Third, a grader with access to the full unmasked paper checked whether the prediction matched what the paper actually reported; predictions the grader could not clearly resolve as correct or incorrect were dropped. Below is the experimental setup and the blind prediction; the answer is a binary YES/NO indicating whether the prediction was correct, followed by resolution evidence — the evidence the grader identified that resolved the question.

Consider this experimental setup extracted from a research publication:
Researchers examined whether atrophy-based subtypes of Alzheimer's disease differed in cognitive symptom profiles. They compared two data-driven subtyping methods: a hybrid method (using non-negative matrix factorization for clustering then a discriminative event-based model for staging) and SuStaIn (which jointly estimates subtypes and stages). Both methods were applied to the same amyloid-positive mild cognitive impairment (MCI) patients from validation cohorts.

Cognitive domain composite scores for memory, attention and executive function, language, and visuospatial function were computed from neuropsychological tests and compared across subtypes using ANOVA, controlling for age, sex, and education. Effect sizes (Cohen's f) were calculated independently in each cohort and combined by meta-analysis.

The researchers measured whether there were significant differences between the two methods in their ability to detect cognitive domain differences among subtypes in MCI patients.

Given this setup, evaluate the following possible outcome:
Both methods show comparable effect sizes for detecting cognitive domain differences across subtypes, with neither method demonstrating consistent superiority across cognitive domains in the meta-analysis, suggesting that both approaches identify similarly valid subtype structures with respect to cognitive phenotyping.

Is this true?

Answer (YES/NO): NO